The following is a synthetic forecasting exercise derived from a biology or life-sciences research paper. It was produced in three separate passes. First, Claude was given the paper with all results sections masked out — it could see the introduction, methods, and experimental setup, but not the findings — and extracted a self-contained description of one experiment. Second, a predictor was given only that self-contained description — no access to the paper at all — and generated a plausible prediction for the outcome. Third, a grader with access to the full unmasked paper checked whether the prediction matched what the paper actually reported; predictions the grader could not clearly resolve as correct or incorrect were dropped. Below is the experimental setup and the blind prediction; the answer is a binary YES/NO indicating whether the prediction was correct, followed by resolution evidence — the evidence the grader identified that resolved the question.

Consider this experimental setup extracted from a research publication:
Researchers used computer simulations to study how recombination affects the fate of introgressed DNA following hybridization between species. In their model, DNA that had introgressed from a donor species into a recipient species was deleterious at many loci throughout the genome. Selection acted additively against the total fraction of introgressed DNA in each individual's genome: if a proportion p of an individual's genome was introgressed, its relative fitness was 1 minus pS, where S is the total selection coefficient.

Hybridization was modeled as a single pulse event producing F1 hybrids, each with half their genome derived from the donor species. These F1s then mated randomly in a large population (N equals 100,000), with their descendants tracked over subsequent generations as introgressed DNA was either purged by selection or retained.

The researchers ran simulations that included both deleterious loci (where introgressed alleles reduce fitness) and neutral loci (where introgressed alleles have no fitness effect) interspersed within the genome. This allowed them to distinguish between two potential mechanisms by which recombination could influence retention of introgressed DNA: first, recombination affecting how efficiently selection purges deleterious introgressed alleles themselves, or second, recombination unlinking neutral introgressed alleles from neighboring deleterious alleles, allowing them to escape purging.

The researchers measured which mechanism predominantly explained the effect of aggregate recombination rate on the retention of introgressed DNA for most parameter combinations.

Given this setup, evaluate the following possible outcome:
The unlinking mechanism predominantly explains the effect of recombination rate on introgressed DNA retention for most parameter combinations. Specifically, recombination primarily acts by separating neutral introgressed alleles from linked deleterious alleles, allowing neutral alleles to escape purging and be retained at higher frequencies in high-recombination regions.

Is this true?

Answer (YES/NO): NO